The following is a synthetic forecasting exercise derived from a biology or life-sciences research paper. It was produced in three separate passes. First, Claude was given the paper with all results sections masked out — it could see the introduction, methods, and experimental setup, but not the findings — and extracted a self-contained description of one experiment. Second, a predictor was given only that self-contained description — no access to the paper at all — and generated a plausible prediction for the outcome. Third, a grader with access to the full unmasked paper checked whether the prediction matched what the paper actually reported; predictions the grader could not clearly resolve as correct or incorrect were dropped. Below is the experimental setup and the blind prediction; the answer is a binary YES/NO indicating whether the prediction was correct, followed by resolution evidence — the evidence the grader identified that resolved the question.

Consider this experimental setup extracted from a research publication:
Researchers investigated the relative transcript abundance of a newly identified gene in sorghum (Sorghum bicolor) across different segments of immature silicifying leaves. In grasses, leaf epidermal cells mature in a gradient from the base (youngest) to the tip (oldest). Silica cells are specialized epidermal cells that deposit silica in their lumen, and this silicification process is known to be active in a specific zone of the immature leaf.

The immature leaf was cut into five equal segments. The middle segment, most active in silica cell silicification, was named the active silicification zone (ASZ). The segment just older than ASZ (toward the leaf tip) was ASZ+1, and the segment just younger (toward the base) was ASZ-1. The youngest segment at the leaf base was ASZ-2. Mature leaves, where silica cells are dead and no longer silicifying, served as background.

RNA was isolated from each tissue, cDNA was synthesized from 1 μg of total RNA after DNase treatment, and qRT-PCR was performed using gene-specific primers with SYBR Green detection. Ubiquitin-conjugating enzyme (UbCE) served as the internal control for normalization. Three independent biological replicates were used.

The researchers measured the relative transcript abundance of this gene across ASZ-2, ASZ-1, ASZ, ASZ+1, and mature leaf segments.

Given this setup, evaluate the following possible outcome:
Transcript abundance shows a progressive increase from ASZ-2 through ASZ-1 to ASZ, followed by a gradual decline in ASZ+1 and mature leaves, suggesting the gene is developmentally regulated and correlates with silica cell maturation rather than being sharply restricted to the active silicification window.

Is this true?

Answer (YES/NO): NO